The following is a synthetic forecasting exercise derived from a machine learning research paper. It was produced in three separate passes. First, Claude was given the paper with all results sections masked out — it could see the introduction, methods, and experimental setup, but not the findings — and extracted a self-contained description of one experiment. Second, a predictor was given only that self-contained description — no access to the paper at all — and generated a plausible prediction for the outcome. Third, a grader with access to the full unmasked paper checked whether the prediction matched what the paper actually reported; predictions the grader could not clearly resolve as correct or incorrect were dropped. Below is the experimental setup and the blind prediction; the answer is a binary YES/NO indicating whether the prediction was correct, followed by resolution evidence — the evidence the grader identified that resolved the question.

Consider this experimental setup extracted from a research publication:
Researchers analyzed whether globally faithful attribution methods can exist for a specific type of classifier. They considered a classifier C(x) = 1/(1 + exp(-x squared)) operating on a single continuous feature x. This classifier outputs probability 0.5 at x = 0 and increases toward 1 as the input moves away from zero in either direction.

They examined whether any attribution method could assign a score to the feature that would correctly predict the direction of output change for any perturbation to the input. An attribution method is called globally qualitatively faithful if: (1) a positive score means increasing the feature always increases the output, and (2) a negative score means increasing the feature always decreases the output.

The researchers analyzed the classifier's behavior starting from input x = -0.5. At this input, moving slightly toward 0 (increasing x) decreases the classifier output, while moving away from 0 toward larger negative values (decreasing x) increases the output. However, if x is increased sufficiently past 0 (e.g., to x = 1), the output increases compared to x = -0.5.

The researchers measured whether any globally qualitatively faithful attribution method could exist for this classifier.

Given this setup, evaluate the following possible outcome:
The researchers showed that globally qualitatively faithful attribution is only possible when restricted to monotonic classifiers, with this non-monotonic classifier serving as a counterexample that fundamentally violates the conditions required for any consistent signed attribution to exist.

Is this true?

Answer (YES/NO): NO